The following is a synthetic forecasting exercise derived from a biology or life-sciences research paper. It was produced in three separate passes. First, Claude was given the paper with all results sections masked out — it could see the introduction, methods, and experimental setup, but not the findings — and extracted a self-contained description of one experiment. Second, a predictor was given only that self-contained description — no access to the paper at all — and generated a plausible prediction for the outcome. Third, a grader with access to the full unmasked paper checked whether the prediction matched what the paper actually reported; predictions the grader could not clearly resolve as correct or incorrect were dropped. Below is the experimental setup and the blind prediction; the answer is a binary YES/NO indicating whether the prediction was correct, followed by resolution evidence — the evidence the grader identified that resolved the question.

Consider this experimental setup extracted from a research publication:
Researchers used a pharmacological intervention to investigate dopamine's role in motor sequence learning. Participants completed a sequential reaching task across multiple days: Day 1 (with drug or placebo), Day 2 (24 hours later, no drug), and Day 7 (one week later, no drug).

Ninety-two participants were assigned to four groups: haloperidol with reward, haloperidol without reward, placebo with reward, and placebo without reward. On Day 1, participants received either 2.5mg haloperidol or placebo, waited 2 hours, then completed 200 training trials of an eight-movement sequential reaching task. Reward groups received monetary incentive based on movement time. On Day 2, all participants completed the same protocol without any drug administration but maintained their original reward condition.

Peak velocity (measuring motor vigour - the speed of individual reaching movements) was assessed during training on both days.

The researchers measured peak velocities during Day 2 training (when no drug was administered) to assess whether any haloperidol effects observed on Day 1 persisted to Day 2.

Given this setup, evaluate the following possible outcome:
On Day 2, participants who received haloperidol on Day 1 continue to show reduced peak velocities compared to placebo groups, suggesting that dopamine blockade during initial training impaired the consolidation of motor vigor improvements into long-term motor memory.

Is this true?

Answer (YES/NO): NO